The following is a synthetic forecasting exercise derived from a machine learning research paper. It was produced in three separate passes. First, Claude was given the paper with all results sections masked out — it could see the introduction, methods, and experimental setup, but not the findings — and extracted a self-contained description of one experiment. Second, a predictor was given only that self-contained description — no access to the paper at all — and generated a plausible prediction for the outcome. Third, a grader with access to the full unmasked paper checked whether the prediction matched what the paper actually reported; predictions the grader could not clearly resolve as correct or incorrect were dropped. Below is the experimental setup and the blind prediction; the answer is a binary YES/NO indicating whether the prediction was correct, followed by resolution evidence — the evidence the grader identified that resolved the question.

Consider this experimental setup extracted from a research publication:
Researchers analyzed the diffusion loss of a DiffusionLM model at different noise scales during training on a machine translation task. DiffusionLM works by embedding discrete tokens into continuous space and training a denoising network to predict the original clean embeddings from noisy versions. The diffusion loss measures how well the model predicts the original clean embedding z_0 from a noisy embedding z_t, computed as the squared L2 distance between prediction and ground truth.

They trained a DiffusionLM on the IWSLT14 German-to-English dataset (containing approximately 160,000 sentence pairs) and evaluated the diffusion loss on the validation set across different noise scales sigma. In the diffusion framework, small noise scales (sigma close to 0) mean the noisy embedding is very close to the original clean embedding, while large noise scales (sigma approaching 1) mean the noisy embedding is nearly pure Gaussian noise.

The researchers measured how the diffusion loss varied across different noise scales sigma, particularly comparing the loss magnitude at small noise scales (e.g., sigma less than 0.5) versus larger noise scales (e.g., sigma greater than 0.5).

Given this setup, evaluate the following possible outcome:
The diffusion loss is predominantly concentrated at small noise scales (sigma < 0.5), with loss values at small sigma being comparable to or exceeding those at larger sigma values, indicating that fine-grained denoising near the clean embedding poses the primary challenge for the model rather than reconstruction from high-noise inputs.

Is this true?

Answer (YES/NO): NO